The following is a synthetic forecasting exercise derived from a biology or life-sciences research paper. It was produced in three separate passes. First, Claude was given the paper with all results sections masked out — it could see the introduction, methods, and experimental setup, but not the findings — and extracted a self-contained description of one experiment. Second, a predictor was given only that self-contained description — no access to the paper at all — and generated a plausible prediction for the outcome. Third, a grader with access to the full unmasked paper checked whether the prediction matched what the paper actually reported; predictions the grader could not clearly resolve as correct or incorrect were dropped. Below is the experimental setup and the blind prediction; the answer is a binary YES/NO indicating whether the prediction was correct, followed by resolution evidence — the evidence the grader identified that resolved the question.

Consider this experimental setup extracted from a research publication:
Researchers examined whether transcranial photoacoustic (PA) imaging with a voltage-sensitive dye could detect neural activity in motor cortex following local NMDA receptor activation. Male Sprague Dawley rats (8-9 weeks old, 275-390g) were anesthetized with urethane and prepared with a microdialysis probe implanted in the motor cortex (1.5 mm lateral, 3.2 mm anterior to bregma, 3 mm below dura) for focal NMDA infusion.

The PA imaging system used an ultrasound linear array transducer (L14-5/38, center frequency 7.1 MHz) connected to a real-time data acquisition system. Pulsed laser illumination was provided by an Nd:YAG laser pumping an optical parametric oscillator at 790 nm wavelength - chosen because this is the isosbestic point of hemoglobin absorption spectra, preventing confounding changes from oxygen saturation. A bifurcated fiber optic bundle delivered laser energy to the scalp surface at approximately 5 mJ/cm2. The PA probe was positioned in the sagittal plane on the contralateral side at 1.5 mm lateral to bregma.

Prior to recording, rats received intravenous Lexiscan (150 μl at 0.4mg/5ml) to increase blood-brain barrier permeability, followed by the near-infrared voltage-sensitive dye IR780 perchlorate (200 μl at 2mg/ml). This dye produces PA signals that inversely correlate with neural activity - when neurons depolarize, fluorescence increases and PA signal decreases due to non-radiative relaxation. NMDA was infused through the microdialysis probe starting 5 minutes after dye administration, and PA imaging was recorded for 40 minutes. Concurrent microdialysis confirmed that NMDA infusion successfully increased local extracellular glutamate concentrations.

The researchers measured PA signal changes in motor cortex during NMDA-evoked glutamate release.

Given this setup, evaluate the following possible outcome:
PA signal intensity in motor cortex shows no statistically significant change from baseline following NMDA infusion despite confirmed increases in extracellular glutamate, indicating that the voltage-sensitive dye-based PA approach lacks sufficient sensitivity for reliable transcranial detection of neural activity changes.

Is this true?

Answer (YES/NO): NO